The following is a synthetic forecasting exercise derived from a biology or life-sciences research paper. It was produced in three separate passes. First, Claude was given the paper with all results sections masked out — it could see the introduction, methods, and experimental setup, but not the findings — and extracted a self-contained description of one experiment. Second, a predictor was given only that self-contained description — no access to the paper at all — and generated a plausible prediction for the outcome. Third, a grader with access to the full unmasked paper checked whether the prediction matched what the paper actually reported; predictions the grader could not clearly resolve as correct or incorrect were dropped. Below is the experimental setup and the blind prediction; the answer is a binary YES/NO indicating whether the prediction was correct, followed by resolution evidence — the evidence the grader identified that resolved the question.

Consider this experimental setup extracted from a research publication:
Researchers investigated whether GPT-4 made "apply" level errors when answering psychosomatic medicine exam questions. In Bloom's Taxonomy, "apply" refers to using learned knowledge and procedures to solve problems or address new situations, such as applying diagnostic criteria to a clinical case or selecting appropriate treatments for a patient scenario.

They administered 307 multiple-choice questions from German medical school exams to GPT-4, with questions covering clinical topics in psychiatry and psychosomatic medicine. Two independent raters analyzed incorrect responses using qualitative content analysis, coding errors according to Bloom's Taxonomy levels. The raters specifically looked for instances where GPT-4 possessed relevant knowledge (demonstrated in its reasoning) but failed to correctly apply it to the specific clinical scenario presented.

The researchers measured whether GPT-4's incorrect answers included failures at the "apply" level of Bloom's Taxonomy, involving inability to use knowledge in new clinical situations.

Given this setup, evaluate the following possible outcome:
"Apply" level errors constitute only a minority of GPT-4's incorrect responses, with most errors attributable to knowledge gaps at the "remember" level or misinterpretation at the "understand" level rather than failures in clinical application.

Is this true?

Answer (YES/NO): YES